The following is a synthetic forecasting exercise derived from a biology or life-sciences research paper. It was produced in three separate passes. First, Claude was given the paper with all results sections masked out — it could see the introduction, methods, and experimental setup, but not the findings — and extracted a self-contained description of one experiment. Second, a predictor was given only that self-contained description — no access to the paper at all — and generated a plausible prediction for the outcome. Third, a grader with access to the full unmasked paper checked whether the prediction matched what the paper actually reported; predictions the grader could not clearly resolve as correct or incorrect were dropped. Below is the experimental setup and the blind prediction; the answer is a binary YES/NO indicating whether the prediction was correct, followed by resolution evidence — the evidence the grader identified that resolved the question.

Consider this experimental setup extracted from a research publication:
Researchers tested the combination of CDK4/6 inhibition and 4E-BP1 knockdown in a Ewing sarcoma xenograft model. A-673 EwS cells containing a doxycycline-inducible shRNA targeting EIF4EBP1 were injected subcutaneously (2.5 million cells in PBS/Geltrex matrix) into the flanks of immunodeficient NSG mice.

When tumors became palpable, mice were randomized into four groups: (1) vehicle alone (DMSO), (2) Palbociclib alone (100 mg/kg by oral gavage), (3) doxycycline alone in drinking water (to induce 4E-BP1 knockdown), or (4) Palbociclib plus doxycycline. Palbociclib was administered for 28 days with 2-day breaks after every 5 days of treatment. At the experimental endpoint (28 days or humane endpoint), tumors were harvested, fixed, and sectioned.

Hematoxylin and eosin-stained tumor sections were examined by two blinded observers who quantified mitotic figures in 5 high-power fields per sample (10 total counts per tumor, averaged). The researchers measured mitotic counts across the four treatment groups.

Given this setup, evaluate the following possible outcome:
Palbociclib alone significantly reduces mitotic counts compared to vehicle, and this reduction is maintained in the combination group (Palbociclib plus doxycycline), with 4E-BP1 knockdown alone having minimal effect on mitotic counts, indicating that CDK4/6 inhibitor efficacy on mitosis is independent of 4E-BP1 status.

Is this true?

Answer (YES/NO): NO